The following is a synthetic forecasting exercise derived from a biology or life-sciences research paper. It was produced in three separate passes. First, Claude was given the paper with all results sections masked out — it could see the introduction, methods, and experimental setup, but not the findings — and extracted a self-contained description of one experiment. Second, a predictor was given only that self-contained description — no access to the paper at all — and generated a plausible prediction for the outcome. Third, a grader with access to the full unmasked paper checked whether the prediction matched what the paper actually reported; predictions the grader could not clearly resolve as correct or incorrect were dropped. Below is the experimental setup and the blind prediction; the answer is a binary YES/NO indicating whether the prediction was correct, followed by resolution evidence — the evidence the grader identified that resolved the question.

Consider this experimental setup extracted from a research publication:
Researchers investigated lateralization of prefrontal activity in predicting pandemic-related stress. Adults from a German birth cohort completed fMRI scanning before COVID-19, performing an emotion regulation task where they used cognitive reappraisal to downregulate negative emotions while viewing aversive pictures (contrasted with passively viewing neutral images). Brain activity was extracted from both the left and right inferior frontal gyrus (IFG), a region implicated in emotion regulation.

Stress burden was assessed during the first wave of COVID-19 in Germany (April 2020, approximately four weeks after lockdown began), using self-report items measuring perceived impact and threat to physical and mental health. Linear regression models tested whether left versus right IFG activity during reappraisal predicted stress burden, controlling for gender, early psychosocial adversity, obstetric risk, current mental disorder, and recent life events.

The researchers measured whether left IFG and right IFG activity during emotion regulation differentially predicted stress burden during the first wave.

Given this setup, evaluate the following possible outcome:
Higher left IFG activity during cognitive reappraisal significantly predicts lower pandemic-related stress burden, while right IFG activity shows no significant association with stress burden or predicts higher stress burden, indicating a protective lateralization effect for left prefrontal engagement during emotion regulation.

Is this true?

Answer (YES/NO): NO